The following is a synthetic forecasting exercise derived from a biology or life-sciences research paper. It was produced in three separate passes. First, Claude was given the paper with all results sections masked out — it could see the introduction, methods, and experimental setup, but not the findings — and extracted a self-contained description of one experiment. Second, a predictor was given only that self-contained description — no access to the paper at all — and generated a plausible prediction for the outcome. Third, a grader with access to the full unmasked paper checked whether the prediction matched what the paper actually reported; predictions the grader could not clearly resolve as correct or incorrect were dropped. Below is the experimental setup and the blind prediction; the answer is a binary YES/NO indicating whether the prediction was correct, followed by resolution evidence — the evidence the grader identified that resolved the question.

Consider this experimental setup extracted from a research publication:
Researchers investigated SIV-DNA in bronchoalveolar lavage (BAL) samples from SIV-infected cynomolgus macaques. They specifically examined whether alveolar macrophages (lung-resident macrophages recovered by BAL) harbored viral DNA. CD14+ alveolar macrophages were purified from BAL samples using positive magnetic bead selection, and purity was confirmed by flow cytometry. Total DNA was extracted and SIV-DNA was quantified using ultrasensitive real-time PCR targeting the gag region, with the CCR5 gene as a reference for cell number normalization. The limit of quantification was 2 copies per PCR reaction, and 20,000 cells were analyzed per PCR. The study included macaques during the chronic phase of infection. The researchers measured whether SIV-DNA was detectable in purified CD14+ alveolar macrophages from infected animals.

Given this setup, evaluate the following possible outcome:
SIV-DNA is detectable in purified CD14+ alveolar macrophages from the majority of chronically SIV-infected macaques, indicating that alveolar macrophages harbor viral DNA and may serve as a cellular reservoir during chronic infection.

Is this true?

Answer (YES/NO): YES